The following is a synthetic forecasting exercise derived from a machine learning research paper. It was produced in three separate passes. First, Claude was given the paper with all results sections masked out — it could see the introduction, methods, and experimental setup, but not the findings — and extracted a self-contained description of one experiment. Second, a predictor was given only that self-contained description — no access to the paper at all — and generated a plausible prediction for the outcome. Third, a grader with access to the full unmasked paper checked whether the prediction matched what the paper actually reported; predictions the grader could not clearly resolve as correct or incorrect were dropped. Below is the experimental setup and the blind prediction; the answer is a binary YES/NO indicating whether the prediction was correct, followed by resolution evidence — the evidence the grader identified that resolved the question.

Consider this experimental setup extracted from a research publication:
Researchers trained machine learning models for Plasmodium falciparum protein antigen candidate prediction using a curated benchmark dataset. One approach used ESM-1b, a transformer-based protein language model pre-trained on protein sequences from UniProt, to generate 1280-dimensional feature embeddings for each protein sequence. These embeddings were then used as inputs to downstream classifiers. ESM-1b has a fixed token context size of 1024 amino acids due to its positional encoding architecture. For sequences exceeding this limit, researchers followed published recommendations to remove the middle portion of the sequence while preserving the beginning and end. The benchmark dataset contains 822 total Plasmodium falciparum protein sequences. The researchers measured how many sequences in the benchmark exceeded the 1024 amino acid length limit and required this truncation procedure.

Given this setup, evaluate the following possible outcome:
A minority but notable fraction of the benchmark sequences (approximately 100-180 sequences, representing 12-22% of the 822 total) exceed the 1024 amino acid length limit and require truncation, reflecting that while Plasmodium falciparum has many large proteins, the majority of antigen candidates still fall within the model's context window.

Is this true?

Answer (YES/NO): NO